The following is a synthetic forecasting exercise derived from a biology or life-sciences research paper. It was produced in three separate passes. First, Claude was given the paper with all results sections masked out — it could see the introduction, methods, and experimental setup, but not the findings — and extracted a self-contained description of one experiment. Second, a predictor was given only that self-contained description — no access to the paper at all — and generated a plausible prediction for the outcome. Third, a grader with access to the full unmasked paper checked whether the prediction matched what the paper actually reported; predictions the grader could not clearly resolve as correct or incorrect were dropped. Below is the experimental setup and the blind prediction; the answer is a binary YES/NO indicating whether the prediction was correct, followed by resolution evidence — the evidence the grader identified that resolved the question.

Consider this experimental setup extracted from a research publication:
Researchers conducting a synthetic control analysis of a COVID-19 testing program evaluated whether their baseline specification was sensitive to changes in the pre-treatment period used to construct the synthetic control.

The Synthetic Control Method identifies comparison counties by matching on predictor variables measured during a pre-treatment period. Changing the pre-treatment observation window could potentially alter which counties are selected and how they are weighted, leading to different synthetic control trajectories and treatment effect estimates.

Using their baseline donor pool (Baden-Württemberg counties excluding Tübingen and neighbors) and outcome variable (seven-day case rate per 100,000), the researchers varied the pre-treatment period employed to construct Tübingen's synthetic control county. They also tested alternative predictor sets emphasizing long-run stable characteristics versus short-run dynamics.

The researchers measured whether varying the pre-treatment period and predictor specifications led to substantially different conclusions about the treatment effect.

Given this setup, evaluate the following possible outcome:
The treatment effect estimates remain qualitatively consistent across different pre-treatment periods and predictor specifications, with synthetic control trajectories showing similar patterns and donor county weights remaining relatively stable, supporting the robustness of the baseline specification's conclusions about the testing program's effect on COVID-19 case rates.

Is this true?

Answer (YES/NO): YES